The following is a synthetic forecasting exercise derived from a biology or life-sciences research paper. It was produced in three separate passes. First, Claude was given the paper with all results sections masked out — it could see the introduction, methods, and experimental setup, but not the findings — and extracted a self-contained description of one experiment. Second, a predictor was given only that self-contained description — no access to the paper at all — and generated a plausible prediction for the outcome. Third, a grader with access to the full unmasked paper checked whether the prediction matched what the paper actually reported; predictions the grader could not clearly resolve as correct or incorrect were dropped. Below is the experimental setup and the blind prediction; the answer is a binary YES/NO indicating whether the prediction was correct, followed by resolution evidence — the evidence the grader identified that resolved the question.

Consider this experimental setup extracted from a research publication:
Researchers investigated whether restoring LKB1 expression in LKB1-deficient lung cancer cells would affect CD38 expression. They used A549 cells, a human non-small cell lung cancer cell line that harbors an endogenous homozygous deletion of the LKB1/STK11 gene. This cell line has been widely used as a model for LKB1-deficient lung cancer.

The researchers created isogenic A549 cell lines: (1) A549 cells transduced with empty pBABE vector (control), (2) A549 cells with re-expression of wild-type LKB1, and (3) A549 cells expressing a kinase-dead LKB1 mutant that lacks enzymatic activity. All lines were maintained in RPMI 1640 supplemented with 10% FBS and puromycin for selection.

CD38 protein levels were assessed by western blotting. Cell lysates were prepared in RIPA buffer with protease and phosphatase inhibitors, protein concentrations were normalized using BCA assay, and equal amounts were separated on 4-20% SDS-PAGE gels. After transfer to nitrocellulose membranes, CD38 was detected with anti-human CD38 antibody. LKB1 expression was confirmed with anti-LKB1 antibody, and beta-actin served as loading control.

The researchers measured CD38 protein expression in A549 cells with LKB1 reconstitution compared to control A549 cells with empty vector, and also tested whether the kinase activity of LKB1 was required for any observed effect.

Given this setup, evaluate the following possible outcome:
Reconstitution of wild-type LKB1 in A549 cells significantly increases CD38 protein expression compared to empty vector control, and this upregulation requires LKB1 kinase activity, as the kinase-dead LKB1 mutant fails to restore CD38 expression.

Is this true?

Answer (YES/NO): NO